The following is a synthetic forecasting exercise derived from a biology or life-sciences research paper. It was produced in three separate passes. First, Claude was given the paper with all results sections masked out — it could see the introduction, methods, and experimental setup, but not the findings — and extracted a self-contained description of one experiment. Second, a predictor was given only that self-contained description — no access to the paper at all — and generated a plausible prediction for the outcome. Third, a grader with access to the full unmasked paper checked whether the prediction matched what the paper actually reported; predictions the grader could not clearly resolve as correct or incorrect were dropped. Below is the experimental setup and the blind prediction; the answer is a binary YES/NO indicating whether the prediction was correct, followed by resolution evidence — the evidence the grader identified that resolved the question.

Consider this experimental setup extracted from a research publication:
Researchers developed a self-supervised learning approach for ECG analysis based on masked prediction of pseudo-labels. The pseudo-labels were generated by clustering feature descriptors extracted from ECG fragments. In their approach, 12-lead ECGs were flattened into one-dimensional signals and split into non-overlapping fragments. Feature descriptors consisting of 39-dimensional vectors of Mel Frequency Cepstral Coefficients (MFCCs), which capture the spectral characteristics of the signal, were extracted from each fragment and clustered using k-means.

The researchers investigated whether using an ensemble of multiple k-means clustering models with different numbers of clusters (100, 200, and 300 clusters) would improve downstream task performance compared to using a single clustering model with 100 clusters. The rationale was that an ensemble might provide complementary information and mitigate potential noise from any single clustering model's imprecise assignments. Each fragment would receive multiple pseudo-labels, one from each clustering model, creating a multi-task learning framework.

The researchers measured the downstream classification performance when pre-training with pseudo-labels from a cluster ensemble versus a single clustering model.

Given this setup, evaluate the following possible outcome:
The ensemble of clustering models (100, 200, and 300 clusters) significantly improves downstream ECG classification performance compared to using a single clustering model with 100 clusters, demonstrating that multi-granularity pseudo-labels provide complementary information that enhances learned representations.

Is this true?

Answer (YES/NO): NO